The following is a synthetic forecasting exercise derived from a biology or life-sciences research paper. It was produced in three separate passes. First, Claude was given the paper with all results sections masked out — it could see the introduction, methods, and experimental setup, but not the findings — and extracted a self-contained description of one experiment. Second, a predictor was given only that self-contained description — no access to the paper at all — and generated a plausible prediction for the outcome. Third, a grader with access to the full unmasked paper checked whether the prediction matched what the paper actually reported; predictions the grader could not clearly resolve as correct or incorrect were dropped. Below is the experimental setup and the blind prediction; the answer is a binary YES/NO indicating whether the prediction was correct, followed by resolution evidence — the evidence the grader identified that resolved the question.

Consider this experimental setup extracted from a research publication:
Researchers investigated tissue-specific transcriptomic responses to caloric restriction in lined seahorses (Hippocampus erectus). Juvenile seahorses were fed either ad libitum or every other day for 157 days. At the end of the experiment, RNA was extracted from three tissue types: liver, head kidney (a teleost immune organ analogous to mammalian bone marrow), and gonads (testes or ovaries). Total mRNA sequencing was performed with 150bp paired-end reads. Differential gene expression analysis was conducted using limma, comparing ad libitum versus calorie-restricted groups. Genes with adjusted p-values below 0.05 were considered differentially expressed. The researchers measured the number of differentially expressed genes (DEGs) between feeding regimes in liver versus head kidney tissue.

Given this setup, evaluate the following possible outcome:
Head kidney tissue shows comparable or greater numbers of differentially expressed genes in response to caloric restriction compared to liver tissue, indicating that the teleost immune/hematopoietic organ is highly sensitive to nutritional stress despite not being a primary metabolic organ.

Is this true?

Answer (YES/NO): NO